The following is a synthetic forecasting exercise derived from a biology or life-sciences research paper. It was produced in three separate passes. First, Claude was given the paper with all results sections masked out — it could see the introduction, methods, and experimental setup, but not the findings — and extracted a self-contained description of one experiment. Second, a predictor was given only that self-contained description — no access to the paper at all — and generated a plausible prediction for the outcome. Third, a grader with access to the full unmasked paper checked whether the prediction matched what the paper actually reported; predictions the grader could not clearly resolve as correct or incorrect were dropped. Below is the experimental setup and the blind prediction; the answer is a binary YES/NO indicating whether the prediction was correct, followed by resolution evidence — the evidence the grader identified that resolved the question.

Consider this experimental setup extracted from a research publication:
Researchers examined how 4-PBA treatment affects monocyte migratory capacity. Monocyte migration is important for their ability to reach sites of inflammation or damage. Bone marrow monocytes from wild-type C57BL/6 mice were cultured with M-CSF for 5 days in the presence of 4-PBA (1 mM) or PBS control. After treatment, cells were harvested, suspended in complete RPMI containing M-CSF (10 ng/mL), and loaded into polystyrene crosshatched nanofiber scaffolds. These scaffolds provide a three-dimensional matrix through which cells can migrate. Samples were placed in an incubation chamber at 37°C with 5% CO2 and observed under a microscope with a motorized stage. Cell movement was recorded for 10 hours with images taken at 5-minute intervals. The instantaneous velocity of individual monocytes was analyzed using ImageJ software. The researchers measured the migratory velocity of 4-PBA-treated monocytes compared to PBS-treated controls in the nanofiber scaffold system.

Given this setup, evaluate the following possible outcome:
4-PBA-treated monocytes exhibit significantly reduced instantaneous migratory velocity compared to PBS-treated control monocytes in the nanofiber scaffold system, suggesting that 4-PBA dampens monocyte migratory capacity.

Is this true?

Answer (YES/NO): NO